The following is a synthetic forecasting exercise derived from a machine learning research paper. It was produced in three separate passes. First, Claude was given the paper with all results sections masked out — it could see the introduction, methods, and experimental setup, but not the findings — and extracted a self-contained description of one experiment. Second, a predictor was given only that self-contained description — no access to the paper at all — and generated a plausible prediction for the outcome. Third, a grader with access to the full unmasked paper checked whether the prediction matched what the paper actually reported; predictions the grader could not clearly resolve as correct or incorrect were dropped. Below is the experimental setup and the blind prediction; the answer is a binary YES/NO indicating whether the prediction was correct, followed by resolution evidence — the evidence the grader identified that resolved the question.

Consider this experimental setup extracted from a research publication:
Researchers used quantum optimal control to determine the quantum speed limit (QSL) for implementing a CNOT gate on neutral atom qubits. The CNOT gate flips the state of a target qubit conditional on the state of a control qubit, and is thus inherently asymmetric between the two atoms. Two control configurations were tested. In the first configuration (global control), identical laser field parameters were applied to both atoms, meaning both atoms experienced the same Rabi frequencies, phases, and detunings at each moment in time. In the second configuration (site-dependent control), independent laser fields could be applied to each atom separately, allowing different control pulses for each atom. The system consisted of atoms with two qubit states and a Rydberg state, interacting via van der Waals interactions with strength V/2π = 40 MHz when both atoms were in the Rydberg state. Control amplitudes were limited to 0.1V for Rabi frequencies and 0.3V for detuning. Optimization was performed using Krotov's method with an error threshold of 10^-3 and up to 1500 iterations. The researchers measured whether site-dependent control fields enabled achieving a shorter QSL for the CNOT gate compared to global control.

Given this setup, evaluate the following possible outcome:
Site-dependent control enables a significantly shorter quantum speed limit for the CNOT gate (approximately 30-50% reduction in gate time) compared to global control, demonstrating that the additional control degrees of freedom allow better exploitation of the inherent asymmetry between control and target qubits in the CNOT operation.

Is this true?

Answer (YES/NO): NO